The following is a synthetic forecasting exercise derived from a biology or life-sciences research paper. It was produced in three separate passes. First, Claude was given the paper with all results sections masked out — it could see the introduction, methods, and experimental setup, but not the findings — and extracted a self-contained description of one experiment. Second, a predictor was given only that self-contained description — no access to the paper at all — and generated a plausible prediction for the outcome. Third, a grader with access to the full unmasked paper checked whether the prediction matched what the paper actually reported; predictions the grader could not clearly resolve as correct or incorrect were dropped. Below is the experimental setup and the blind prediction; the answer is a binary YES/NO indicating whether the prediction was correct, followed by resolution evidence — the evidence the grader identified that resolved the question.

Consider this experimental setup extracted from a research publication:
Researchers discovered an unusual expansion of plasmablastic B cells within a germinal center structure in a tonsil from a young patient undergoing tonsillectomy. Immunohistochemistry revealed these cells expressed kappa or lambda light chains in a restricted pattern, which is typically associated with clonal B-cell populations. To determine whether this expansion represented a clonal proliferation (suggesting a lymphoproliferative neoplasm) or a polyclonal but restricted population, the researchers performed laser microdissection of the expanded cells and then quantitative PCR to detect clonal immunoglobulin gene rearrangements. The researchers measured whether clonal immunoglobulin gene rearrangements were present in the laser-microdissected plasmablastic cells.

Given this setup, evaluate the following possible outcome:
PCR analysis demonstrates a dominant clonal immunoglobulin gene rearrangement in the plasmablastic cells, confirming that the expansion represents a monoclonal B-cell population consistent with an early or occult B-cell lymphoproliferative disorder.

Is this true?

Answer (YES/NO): NO